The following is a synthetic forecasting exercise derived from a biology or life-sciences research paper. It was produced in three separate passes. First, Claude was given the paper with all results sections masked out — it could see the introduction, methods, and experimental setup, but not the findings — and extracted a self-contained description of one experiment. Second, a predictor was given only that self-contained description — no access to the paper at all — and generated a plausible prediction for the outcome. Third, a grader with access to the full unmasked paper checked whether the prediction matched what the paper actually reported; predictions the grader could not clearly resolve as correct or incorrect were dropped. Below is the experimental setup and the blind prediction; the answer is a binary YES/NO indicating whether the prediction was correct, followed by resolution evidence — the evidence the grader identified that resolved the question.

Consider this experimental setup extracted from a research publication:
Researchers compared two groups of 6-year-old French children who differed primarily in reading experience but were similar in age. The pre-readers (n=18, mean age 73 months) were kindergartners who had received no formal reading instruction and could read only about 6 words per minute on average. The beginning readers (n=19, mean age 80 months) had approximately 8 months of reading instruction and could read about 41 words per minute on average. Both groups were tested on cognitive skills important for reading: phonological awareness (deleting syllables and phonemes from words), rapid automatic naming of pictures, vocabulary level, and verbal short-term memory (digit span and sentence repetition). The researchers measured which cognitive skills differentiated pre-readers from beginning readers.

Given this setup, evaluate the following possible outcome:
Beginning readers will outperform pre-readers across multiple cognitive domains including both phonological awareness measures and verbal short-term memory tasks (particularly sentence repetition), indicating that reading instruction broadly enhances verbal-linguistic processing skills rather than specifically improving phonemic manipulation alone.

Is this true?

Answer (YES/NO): NO